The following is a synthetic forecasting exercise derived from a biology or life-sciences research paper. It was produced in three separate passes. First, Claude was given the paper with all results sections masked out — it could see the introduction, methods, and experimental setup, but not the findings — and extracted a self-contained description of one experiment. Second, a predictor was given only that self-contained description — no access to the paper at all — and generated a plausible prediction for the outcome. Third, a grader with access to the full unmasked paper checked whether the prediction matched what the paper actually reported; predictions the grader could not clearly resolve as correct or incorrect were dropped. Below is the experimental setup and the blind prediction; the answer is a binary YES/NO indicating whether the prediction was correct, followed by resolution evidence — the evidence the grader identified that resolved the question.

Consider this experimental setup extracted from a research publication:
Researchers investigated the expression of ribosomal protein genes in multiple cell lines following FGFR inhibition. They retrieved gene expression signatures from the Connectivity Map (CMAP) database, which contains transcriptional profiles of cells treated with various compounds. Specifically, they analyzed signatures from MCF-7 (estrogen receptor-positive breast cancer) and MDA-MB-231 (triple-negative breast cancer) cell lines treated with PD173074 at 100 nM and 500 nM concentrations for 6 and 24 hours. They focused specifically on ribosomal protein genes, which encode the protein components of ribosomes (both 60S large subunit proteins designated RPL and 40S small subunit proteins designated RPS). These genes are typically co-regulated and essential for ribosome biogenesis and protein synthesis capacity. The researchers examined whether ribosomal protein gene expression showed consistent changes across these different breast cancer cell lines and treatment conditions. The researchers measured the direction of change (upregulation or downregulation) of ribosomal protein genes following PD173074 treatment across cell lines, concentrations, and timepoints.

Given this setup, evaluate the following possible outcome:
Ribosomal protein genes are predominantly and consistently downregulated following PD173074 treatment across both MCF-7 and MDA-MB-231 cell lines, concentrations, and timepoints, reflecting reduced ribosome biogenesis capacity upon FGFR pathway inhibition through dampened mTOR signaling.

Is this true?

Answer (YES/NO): NO